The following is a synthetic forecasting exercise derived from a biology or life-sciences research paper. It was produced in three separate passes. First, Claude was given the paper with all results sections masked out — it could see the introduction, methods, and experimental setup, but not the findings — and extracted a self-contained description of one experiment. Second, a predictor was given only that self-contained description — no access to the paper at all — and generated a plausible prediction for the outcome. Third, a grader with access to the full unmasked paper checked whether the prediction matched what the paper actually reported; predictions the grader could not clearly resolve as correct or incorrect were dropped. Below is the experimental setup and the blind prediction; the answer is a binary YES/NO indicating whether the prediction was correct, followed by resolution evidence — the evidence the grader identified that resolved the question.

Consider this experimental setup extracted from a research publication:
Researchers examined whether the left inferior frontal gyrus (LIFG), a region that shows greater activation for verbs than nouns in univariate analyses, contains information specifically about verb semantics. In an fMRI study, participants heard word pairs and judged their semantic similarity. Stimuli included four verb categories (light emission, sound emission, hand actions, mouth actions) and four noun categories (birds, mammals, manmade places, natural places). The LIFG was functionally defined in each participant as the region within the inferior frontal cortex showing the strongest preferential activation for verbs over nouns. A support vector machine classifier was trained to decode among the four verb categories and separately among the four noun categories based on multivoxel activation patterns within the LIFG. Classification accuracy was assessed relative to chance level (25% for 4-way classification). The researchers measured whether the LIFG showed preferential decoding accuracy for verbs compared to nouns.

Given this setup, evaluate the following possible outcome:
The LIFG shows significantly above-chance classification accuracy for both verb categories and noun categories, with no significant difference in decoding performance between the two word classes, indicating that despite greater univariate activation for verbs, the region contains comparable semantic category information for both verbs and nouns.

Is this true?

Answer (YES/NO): YES